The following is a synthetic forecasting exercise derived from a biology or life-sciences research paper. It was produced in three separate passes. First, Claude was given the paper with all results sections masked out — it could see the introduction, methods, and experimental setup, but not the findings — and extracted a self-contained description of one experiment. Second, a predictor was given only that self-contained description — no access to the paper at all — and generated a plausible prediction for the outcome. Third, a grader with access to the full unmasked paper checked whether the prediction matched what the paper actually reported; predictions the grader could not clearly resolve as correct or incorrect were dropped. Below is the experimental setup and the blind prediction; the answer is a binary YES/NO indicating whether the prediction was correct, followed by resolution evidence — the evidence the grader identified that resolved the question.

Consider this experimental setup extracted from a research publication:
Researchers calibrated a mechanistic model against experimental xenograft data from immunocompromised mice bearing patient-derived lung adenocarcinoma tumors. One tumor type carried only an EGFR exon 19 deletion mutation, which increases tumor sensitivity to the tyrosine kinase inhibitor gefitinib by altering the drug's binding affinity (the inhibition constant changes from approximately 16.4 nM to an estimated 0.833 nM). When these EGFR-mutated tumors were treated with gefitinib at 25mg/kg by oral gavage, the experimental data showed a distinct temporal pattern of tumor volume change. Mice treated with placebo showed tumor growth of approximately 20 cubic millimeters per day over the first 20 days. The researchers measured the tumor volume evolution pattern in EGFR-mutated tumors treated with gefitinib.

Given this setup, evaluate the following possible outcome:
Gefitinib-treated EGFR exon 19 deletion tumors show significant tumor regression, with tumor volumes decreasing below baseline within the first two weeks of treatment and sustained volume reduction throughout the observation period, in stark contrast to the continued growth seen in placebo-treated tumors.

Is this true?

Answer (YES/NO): NO